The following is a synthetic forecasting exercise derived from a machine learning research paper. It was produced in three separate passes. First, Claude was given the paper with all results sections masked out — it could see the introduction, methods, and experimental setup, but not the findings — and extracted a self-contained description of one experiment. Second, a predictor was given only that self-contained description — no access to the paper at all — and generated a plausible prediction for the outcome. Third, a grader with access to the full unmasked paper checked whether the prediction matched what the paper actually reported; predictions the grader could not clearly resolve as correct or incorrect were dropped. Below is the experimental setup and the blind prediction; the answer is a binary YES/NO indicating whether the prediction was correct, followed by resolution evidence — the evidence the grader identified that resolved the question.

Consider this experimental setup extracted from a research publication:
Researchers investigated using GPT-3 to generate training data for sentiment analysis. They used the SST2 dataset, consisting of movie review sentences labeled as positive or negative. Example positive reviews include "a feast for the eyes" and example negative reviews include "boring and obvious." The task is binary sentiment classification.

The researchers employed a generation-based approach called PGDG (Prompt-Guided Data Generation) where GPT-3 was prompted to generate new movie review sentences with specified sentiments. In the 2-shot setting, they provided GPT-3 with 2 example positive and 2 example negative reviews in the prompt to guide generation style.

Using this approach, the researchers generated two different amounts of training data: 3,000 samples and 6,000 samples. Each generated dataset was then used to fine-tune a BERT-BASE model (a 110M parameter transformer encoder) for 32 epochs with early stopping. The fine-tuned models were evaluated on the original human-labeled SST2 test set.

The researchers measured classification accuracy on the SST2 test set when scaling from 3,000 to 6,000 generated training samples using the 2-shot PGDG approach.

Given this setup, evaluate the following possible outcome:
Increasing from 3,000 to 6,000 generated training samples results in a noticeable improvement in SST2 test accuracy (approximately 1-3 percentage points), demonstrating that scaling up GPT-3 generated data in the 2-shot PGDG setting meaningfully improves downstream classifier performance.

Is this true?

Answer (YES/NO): NO